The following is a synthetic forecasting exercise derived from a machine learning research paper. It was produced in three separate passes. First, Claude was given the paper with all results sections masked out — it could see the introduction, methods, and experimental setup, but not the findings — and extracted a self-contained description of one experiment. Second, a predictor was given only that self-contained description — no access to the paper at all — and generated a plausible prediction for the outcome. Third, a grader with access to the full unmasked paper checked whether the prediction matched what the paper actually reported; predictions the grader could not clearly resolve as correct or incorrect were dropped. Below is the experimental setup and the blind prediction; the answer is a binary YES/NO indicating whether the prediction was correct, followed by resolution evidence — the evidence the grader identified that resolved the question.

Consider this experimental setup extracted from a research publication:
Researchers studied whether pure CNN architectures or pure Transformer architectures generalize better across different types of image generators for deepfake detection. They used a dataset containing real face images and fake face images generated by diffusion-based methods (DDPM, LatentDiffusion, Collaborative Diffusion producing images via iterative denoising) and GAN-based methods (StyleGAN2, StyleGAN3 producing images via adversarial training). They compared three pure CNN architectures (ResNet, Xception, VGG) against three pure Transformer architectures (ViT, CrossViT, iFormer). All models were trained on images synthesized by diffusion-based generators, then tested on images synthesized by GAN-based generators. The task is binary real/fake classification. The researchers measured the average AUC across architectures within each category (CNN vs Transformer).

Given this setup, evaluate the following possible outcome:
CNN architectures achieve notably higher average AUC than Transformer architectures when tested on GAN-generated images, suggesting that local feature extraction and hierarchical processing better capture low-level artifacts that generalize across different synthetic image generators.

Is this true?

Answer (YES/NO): YES